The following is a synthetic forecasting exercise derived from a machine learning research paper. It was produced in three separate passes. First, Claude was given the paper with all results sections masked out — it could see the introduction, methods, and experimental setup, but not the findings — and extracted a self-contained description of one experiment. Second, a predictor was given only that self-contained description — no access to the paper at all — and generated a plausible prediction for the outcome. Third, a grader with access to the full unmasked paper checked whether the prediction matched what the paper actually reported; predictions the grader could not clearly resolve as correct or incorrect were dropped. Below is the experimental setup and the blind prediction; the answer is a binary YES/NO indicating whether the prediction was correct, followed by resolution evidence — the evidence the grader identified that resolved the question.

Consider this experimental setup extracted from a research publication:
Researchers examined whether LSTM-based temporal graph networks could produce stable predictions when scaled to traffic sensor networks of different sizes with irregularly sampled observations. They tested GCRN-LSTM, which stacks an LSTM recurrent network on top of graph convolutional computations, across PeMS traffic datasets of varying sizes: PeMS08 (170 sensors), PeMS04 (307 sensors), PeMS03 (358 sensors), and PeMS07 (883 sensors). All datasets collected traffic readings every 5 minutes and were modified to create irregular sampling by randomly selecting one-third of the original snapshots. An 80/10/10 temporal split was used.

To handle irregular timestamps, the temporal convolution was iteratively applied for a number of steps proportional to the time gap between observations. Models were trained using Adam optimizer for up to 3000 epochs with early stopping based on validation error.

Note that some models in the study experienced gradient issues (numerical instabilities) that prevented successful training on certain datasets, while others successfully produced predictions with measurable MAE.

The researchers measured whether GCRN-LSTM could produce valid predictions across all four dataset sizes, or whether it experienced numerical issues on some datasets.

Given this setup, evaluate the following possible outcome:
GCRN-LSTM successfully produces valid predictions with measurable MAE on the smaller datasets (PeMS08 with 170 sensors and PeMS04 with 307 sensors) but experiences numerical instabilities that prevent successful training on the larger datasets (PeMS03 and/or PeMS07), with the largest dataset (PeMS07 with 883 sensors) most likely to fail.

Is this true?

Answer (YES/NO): NO